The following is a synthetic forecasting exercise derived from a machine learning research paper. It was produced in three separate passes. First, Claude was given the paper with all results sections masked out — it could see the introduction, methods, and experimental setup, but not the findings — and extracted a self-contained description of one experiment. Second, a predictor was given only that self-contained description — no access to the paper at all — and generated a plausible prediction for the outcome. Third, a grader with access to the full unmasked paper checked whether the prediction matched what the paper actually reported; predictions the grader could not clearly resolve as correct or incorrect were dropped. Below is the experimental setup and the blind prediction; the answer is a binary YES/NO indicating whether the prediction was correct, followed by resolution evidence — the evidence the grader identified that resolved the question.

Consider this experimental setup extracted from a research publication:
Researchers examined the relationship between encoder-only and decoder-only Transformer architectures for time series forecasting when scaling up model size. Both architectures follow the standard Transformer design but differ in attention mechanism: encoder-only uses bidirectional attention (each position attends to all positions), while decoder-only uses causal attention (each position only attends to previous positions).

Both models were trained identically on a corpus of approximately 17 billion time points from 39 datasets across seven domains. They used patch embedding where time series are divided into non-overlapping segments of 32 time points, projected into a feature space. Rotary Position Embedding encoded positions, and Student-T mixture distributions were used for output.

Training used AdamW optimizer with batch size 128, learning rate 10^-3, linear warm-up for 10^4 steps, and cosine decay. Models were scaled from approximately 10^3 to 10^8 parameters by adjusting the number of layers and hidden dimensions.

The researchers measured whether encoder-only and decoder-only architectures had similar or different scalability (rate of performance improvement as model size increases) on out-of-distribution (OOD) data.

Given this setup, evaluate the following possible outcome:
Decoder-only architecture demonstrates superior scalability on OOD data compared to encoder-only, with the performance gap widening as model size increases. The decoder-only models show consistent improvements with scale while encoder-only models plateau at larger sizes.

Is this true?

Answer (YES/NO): NO